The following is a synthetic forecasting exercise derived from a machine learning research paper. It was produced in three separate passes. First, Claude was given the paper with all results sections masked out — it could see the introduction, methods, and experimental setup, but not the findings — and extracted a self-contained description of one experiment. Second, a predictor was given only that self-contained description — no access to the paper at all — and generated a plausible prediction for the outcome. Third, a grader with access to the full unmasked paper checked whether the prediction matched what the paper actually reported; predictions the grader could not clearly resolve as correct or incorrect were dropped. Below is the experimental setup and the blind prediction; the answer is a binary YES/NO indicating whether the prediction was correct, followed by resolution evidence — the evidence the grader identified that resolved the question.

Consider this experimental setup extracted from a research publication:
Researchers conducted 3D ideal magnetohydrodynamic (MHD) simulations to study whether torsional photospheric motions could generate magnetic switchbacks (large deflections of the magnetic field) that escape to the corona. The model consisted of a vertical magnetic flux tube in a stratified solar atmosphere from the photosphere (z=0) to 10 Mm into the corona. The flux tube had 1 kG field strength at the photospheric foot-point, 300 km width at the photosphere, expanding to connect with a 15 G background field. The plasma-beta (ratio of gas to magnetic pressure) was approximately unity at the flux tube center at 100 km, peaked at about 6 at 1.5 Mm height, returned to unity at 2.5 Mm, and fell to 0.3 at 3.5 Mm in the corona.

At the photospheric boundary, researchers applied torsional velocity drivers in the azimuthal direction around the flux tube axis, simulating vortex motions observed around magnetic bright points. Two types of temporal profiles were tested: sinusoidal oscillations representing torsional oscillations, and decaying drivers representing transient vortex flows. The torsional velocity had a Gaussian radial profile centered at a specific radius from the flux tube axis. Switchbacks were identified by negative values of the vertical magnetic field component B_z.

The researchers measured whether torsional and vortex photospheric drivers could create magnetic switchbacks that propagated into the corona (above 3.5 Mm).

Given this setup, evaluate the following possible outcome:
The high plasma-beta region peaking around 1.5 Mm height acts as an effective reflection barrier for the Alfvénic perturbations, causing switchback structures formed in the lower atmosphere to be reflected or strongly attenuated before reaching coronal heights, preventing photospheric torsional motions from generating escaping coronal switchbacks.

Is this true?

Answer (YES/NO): NO